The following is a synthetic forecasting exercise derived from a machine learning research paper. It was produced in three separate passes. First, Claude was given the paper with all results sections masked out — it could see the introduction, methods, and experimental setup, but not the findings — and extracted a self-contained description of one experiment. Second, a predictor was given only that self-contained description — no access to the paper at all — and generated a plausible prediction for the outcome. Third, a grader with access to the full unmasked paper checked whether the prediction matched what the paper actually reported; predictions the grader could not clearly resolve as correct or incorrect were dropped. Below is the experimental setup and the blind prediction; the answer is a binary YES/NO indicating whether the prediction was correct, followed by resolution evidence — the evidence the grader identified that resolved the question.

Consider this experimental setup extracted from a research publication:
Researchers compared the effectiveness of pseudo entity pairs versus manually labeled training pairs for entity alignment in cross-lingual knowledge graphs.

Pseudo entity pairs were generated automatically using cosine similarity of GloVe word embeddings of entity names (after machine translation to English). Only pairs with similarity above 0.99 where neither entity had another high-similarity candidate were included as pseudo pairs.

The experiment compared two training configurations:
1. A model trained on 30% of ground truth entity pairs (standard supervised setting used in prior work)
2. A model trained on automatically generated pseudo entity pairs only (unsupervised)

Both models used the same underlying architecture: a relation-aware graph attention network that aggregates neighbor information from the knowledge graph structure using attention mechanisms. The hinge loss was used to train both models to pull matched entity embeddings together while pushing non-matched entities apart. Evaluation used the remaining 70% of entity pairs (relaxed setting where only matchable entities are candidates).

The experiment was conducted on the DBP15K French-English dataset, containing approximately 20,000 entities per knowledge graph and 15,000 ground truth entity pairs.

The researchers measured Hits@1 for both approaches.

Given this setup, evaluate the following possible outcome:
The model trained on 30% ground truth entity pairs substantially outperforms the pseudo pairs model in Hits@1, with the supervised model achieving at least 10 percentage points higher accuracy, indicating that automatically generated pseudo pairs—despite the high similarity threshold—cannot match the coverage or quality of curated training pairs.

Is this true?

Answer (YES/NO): NO